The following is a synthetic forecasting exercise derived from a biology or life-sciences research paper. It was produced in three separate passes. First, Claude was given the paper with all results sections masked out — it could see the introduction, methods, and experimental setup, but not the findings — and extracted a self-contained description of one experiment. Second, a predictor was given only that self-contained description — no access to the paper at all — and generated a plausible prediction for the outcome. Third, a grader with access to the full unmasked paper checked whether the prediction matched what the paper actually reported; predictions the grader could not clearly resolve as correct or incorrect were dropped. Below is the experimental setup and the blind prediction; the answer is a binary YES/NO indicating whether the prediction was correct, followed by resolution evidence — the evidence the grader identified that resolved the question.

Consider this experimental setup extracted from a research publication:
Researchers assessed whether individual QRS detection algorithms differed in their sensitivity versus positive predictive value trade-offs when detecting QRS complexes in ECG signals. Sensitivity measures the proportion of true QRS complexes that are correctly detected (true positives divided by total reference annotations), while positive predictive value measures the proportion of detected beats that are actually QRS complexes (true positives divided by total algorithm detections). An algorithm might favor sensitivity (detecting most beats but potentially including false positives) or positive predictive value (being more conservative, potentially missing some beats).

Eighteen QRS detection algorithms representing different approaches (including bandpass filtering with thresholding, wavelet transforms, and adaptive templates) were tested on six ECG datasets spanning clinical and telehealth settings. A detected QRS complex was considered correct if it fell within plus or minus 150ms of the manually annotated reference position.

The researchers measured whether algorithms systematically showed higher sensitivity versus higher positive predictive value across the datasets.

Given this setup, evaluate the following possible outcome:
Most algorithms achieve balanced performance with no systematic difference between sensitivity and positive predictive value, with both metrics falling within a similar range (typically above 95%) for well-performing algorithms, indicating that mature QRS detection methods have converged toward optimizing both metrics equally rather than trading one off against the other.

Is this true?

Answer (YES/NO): NO